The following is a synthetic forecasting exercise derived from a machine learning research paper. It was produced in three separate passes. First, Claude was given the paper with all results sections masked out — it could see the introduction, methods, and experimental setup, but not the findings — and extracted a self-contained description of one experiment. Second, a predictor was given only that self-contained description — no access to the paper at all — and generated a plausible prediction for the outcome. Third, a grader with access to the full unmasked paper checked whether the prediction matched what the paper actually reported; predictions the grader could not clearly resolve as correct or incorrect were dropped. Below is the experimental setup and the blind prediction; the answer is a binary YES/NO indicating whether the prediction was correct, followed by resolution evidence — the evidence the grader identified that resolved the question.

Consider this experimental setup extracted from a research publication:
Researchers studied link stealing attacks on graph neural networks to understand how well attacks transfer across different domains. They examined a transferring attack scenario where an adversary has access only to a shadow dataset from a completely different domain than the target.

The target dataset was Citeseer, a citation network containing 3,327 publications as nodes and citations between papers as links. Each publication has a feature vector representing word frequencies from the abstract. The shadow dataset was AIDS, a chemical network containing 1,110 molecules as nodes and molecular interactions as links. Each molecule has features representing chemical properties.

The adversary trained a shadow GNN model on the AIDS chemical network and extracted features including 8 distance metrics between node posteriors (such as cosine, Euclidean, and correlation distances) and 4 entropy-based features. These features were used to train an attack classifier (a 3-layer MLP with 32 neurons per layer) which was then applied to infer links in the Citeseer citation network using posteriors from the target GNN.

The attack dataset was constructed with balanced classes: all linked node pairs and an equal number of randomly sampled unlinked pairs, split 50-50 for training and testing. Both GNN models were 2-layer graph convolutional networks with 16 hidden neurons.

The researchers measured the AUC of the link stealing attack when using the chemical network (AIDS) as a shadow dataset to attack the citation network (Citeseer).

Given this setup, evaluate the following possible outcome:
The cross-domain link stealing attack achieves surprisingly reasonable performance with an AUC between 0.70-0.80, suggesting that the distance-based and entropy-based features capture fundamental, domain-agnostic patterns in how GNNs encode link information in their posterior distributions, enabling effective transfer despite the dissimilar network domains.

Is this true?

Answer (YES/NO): NO